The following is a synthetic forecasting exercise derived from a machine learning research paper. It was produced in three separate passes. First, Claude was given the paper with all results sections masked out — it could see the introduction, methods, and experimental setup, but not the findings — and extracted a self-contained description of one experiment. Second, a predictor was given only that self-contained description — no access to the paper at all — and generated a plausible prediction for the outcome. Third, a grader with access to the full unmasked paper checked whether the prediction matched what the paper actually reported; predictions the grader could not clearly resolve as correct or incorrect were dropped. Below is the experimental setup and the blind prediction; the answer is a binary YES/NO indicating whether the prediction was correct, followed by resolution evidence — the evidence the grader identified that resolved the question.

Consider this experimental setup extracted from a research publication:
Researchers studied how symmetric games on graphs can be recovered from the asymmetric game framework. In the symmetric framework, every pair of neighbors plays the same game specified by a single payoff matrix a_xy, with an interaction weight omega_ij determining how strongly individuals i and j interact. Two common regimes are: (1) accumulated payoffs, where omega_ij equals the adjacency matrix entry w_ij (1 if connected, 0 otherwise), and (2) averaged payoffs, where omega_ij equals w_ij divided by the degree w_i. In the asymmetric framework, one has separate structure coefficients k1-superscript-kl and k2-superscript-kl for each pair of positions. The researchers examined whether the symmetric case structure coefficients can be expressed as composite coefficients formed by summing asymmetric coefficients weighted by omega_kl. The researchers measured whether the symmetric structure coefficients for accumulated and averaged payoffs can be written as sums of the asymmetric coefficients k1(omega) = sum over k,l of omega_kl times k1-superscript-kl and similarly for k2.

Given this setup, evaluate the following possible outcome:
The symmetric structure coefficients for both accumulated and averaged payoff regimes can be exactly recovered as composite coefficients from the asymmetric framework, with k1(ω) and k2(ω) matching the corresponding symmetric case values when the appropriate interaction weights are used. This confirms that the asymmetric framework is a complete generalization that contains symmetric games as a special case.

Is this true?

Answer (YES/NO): YES